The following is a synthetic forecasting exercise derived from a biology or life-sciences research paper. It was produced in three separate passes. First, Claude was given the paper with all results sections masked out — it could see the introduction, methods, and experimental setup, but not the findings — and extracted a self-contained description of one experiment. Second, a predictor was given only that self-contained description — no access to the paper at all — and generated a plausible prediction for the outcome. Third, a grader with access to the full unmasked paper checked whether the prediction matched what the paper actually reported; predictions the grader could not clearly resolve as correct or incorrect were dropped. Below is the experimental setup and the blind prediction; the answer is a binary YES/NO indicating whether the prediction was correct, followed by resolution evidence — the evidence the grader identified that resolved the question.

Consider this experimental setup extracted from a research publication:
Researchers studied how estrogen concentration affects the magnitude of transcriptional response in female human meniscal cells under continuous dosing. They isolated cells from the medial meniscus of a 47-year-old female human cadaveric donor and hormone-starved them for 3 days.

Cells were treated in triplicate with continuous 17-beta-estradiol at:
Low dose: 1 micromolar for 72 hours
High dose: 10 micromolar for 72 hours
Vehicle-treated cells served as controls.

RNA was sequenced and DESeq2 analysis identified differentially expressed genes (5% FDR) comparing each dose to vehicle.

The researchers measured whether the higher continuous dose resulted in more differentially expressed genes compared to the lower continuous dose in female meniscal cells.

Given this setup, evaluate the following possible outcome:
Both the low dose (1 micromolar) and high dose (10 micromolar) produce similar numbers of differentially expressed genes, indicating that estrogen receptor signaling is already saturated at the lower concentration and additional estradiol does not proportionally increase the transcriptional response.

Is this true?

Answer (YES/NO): YES